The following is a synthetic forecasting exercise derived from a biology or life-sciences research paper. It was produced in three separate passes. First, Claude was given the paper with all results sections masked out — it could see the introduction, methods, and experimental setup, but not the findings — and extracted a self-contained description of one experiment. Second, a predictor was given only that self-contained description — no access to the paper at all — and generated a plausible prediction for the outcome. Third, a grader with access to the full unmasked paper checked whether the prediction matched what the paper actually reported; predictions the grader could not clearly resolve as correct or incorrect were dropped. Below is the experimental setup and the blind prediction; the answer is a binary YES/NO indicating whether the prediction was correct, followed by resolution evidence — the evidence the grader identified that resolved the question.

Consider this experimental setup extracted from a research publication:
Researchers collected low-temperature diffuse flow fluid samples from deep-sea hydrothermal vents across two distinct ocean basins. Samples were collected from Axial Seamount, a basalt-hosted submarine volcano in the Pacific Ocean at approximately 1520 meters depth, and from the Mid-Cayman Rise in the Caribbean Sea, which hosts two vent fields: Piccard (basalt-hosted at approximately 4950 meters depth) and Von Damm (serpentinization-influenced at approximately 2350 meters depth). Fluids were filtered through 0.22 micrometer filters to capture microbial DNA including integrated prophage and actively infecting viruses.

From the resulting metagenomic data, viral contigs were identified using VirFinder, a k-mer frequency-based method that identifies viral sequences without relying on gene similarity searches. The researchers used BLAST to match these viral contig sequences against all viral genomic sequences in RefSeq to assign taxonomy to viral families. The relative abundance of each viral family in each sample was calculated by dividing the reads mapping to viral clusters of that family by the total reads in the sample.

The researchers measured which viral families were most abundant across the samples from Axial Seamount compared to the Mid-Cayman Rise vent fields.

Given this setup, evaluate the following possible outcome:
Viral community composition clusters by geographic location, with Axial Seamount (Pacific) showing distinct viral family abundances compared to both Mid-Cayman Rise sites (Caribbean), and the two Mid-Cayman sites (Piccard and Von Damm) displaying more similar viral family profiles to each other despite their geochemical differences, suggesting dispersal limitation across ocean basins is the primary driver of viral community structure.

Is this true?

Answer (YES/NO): YES